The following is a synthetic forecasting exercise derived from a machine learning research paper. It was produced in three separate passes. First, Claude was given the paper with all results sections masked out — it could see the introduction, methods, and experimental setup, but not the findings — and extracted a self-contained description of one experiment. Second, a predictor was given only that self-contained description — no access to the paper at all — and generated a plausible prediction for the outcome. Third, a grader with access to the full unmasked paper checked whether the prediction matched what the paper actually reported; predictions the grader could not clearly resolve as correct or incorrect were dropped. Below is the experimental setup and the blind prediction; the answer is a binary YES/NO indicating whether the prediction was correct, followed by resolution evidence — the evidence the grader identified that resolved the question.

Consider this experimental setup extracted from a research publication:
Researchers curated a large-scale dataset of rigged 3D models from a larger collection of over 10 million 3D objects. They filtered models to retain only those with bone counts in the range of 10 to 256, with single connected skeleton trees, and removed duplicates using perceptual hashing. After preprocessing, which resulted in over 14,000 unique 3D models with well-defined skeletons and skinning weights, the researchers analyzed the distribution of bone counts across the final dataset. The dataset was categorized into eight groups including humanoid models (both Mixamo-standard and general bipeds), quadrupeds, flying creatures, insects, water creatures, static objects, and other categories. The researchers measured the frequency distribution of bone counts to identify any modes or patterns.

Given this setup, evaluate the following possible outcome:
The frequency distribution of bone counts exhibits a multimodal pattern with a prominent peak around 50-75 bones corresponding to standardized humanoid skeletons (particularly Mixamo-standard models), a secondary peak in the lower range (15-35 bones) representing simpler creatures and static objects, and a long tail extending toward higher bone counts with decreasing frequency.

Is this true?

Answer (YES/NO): NO